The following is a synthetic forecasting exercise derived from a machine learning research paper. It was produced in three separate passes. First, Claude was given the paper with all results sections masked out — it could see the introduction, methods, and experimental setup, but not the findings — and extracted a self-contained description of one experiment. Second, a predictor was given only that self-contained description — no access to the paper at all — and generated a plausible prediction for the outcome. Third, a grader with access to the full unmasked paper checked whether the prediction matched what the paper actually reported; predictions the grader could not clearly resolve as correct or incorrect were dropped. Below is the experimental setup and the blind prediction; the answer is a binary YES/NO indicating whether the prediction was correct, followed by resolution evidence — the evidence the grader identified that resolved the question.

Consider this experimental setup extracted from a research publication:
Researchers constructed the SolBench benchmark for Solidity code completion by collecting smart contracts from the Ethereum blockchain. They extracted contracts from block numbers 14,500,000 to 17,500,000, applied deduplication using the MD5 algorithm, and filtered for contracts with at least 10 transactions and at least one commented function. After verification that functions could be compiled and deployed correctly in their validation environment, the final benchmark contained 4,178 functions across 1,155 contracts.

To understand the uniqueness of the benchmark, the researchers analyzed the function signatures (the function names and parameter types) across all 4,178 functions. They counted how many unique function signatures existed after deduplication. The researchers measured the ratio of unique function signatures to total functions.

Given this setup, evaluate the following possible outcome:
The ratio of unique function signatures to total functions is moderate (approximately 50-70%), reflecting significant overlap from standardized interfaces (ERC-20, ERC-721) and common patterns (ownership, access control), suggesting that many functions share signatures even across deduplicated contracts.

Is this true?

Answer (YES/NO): NO